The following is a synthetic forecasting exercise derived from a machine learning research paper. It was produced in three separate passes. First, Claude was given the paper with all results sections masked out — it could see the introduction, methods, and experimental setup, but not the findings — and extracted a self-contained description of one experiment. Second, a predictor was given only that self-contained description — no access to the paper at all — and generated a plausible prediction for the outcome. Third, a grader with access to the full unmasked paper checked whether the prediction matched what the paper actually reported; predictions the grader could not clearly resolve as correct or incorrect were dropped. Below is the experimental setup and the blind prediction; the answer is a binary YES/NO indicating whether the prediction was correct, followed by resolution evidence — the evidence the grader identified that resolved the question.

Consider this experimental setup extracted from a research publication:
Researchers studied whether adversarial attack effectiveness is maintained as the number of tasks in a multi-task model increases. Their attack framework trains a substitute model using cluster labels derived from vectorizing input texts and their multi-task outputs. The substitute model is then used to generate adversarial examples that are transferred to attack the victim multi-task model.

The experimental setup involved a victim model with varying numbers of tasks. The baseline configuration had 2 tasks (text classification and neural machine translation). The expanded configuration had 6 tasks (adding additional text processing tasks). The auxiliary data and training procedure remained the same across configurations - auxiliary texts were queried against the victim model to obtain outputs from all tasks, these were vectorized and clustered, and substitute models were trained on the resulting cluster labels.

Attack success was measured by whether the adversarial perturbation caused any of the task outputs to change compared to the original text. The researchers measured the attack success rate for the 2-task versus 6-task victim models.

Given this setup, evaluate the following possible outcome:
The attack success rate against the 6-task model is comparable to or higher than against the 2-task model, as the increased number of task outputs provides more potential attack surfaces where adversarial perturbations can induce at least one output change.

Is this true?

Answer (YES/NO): NO